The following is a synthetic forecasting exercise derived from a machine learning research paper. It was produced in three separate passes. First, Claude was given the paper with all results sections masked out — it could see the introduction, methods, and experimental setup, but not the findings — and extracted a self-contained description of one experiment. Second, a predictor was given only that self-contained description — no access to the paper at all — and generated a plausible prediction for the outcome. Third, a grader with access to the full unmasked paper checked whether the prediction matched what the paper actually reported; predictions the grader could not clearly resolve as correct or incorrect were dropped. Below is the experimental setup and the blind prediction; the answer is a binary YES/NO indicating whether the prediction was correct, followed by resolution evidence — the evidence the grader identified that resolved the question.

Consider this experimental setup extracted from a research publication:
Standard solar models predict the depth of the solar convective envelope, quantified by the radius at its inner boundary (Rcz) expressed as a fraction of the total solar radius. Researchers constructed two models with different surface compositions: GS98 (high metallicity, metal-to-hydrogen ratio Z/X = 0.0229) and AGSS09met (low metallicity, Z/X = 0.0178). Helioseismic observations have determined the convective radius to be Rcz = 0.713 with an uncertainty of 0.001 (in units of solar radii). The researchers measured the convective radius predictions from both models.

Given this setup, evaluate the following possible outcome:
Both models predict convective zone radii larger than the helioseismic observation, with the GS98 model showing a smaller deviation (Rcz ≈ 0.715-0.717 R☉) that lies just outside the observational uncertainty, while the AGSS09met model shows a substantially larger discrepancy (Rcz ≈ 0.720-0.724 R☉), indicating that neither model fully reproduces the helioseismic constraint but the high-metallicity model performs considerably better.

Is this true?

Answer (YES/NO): NO